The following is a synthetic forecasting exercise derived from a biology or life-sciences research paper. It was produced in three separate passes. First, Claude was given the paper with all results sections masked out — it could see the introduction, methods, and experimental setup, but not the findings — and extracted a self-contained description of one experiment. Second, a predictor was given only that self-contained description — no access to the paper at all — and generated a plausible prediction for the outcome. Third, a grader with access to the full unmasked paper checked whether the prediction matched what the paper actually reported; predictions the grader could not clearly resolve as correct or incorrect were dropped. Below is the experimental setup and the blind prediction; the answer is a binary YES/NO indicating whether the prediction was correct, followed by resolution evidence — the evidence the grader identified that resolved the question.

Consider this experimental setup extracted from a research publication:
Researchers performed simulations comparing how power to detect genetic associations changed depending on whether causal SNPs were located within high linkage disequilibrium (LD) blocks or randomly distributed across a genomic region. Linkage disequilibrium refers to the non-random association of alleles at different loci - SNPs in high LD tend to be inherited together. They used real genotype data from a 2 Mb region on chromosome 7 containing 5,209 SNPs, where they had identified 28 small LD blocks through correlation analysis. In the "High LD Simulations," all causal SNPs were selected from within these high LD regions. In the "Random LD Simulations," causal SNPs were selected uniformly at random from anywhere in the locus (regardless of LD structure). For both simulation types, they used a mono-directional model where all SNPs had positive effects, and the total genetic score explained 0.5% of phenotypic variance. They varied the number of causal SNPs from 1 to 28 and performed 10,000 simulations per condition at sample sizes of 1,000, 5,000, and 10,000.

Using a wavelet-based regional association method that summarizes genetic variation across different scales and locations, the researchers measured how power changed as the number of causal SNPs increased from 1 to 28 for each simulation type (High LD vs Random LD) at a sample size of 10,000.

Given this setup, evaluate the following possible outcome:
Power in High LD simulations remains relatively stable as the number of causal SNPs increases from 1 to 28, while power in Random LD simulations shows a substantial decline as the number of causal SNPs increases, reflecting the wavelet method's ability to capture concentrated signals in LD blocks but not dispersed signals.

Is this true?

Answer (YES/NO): NO